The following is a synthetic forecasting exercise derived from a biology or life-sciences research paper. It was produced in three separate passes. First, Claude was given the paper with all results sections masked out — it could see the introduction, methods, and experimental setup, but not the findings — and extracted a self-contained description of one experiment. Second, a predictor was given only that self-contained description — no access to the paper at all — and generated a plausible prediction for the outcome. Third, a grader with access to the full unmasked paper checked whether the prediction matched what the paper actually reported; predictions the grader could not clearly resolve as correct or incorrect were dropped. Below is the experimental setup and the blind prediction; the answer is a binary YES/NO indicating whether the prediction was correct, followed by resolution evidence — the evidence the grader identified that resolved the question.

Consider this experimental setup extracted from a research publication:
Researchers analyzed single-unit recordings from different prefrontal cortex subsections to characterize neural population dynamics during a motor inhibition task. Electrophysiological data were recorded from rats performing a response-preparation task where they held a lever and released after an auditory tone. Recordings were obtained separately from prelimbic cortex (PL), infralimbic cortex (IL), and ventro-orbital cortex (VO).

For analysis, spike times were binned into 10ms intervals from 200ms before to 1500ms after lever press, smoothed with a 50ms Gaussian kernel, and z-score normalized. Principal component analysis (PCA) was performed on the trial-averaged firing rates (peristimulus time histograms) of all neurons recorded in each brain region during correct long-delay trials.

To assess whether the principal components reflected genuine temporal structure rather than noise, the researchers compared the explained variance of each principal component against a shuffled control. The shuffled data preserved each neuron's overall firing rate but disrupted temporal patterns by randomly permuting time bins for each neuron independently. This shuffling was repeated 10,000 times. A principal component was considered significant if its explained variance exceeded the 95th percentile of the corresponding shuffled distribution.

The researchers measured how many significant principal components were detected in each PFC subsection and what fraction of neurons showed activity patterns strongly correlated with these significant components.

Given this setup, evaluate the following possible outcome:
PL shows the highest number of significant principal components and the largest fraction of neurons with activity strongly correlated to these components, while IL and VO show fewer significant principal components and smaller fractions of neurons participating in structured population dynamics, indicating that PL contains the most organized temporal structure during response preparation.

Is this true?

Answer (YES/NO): NO